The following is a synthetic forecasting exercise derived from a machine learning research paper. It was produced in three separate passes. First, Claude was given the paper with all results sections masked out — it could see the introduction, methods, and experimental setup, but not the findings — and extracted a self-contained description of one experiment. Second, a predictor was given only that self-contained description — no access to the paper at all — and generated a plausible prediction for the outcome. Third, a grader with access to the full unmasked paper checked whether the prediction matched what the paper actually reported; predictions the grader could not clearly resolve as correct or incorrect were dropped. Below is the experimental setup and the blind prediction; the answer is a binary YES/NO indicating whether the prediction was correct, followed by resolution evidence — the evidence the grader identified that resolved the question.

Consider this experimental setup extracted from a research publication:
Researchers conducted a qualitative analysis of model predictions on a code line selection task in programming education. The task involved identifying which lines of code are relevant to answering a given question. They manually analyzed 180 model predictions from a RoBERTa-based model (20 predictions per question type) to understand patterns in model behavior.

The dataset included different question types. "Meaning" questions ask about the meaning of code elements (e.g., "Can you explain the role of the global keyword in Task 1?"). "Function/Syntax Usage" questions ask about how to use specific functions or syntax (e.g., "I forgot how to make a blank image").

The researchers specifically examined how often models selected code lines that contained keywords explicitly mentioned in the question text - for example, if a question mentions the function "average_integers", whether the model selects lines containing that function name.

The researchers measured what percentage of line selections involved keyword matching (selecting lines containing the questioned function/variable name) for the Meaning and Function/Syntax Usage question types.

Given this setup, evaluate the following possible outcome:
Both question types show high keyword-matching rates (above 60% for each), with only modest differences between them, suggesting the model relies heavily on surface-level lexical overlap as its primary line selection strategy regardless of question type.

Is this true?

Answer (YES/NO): NO